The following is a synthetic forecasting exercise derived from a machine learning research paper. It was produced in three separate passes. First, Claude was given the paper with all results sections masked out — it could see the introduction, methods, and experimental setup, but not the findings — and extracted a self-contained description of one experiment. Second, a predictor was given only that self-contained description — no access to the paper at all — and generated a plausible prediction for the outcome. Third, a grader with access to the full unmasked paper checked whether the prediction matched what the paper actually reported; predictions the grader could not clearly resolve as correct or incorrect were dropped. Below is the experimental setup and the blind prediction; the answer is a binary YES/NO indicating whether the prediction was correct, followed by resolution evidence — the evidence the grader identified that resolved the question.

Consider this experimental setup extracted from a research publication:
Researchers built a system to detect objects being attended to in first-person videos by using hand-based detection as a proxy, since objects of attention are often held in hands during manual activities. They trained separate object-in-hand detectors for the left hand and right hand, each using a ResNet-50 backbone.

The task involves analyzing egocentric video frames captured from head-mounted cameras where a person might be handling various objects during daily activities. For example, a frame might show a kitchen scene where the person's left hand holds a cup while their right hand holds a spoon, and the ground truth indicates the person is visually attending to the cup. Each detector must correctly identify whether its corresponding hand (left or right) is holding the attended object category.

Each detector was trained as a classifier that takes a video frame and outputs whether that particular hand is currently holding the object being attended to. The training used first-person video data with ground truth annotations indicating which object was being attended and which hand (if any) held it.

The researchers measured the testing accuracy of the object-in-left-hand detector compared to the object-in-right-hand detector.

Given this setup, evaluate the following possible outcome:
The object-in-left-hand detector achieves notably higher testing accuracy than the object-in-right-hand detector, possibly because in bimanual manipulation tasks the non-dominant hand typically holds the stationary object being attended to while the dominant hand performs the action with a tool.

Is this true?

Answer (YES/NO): NO